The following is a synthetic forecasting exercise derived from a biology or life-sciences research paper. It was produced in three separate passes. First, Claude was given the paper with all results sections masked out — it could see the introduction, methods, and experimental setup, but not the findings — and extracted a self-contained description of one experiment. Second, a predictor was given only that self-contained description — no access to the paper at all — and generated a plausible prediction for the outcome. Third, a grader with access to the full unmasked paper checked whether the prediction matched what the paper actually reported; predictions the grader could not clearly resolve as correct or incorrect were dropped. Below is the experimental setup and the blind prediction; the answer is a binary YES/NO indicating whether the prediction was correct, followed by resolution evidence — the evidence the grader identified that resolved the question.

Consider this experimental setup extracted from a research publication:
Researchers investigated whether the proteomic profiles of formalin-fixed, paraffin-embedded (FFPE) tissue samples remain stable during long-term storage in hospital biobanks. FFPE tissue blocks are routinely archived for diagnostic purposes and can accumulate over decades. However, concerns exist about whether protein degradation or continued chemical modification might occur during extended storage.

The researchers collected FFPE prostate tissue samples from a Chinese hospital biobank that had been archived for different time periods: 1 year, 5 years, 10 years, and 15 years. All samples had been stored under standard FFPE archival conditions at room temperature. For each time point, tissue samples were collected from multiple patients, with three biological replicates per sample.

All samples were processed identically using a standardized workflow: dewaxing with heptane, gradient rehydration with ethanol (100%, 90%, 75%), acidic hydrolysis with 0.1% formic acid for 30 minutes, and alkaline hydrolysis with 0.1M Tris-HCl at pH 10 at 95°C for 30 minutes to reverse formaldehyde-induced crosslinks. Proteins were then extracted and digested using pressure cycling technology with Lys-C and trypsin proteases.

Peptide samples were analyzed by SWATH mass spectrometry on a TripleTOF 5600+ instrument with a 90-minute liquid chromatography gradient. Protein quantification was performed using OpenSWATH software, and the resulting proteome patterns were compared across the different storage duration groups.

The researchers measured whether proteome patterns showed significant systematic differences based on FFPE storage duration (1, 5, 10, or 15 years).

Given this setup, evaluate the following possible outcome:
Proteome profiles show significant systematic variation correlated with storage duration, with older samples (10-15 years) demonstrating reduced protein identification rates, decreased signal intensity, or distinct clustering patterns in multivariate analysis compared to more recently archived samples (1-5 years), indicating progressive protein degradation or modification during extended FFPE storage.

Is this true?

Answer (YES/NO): NO